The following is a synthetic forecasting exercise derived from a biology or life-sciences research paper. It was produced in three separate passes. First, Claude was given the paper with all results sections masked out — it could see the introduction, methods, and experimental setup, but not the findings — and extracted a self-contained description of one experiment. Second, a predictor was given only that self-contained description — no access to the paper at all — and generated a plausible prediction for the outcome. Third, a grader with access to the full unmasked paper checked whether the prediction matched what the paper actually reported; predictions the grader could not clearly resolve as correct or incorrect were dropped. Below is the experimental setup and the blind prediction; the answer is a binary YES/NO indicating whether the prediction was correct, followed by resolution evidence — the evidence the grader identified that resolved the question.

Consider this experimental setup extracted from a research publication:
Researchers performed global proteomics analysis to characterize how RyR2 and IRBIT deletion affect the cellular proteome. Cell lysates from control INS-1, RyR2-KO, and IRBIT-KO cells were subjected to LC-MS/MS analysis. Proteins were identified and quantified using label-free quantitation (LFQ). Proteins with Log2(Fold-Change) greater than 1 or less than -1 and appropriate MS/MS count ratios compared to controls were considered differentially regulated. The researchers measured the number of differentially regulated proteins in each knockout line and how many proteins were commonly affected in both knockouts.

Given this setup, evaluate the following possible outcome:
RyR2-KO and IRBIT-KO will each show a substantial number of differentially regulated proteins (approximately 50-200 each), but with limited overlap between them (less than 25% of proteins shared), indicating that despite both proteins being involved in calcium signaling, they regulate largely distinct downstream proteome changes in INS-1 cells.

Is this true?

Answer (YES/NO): NO